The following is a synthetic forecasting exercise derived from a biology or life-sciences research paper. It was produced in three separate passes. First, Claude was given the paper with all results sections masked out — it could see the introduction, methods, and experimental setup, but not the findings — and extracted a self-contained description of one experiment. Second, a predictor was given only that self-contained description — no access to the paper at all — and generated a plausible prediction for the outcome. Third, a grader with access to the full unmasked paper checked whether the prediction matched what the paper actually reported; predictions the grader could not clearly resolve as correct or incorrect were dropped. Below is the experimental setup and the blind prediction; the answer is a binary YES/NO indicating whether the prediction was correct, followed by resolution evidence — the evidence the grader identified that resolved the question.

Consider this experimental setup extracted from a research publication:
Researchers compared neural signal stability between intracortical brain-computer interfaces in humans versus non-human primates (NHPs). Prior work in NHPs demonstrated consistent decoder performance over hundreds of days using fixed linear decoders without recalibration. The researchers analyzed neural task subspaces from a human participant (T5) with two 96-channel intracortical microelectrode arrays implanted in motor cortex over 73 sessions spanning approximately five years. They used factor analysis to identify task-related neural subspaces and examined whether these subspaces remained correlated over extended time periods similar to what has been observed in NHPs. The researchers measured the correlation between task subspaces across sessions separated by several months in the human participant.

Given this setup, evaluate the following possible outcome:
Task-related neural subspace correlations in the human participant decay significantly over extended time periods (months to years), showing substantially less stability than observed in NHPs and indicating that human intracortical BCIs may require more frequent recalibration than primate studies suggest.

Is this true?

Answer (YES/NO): YES